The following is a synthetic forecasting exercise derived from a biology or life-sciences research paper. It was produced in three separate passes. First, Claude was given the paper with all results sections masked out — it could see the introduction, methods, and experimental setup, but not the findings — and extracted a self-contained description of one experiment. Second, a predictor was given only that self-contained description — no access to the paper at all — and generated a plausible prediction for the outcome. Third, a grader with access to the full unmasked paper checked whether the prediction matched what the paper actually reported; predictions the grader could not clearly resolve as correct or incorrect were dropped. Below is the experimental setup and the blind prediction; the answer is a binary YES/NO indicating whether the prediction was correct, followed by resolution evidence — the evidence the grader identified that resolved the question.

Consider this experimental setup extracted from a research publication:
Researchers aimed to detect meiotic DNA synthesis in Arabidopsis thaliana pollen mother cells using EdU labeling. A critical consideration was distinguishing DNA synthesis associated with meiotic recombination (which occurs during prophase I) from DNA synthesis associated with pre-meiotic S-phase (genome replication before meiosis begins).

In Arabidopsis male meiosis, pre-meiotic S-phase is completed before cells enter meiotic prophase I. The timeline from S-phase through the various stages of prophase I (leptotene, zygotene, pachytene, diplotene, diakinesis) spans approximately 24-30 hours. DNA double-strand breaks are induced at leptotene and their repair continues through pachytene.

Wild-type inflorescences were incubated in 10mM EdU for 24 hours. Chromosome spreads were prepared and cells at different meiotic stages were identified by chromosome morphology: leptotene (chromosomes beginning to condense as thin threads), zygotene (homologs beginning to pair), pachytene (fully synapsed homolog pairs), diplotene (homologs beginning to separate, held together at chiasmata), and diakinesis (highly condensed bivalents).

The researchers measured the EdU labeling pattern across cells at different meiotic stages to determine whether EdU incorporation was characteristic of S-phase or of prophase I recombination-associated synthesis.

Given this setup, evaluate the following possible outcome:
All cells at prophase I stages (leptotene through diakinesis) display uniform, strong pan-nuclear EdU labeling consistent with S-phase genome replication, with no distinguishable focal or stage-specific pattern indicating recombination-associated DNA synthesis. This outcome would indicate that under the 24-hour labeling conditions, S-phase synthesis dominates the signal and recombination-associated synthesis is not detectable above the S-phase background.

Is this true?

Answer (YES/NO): NO